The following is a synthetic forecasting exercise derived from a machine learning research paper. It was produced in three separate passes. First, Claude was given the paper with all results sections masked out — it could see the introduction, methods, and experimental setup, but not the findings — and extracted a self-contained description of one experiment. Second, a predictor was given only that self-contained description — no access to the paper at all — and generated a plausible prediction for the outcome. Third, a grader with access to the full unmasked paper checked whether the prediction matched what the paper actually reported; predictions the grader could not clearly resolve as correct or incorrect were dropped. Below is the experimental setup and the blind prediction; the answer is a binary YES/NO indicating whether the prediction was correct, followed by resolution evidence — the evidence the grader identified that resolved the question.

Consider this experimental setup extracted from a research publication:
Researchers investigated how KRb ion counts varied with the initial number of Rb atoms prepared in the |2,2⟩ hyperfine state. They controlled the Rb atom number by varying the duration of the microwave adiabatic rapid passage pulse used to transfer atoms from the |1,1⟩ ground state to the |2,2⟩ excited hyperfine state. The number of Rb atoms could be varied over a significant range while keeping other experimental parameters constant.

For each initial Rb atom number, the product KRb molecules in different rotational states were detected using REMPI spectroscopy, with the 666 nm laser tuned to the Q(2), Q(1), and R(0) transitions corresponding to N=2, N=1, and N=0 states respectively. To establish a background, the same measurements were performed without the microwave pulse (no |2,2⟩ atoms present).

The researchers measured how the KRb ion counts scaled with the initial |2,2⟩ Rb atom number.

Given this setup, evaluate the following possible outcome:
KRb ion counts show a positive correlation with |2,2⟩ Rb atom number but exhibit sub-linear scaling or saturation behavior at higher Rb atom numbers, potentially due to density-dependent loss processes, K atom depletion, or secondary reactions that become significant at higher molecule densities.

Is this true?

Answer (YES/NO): NO